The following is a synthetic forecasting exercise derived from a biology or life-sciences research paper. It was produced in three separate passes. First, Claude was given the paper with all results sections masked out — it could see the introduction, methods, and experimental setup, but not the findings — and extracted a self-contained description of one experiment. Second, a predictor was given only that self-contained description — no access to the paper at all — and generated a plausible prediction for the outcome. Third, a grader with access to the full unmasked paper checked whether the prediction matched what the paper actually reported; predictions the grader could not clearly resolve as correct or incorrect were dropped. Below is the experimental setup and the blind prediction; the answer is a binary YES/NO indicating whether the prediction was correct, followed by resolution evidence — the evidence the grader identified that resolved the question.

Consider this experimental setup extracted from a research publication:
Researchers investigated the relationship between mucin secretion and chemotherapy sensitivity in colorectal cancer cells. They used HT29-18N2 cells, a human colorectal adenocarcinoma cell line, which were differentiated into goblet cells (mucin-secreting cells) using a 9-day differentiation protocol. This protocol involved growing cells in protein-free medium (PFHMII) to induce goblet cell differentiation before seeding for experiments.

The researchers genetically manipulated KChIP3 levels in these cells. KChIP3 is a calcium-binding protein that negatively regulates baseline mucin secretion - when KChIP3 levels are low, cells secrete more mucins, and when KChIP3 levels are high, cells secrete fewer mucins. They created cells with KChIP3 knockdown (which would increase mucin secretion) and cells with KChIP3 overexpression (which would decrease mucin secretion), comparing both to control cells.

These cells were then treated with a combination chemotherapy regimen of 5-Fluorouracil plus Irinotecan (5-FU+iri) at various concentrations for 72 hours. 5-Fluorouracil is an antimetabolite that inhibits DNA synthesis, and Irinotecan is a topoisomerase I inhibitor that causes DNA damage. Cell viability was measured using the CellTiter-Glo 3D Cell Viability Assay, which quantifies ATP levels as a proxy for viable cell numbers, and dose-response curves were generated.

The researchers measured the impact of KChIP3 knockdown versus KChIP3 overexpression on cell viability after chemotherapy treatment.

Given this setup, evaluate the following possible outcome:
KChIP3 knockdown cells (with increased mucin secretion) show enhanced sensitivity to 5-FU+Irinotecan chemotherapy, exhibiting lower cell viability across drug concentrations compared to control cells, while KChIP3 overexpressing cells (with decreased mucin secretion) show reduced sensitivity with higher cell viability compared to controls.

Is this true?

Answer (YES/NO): NO